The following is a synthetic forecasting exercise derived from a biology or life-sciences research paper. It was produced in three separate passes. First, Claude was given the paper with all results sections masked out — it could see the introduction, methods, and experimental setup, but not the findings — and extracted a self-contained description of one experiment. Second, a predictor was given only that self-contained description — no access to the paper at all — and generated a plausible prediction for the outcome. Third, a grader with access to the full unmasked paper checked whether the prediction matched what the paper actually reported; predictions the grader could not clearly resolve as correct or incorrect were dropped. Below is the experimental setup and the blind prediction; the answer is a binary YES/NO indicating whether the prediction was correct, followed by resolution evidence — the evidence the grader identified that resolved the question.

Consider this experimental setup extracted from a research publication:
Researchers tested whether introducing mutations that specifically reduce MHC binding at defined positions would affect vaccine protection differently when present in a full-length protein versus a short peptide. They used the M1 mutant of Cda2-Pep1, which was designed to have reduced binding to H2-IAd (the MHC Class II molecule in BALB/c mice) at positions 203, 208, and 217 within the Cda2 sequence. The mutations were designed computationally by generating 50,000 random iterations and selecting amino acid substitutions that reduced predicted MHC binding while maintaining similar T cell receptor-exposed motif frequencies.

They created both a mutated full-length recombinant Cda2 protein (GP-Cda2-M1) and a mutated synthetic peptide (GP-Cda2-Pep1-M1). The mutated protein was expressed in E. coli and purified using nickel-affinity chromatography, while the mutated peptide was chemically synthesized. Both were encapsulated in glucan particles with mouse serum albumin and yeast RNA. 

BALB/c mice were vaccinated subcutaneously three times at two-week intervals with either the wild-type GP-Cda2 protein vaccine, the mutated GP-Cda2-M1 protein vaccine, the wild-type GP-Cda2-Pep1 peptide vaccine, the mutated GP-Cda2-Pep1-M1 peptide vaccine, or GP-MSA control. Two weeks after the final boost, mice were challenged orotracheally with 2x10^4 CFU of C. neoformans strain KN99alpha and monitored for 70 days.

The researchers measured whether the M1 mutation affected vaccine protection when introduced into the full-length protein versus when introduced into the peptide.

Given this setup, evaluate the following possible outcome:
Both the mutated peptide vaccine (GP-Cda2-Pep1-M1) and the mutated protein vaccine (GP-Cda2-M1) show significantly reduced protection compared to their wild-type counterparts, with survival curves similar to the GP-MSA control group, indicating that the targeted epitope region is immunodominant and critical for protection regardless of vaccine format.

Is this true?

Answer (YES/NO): NO